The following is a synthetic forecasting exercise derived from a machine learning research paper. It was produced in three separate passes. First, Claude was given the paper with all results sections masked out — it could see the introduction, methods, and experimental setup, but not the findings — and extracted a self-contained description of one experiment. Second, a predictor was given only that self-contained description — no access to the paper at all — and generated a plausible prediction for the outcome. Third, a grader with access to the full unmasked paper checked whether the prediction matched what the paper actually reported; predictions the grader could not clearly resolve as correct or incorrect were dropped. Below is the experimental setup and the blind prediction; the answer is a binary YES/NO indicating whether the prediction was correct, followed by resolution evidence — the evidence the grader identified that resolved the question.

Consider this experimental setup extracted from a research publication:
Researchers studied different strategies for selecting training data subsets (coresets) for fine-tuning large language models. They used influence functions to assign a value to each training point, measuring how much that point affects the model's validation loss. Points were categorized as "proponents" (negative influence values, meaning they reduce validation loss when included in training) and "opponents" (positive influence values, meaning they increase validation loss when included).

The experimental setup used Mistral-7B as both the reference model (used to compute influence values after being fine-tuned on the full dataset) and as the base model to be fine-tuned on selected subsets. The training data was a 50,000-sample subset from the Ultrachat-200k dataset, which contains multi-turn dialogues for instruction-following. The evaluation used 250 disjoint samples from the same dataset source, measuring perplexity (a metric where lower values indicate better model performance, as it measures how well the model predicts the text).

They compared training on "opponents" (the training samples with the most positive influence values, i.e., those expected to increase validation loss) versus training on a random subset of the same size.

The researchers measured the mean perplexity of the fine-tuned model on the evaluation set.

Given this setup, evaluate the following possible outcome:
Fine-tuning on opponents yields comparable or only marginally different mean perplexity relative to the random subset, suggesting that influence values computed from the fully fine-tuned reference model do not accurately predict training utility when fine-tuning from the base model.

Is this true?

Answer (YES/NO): NO